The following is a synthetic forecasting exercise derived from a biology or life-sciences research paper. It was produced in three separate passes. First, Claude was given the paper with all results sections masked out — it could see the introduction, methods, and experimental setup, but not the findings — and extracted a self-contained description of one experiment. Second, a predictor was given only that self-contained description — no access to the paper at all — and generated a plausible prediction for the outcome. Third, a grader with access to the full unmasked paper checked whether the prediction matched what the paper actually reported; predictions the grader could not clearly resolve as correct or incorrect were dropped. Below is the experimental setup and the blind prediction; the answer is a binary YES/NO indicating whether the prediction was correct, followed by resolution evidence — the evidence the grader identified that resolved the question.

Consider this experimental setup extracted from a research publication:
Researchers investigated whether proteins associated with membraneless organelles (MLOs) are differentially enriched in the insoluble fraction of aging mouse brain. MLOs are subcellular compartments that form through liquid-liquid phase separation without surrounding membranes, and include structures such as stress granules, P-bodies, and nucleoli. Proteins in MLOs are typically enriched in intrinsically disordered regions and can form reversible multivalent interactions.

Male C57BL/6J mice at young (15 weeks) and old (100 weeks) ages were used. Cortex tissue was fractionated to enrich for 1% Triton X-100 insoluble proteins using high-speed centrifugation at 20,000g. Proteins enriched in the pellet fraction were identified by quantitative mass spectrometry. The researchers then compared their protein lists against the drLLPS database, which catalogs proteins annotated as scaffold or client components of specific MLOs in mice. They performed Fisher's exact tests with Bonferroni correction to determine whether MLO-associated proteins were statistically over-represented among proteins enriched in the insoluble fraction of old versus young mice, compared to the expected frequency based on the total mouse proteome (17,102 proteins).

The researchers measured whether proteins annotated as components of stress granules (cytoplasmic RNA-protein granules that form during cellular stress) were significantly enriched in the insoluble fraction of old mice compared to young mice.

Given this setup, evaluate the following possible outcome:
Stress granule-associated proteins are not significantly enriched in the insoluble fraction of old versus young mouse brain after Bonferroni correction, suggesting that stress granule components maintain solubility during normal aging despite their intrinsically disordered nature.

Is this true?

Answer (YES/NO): YES